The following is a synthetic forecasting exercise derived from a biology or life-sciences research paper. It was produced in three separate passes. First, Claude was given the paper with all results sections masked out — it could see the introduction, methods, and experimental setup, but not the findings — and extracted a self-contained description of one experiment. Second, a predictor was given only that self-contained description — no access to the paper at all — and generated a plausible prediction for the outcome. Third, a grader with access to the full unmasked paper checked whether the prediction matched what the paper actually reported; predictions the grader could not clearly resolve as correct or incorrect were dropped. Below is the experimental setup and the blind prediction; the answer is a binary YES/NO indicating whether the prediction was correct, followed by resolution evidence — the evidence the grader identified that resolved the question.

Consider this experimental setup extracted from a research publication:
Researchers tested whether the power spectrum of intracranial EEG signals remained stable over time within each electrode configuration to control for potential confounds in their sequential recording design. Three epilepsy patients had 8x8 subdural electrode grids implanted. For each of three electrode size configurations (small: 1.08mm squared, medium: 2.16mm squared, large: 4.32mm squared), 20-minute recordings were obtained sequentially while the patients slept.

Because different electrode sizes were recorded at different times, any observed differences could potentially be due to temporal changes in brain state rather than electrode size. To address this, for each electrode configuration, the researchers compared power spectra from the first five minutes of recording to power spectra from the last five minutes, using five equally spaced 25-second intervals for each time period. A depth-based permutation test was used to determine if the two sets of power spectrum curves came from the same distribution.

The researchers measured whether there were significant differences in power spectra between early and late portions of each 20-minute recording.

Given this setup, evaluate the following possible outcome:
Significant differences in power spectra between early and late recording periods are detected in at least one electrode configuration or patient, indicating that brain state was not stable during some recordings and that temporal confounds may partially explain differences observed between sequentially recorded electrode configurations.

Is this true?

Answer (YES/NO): NO